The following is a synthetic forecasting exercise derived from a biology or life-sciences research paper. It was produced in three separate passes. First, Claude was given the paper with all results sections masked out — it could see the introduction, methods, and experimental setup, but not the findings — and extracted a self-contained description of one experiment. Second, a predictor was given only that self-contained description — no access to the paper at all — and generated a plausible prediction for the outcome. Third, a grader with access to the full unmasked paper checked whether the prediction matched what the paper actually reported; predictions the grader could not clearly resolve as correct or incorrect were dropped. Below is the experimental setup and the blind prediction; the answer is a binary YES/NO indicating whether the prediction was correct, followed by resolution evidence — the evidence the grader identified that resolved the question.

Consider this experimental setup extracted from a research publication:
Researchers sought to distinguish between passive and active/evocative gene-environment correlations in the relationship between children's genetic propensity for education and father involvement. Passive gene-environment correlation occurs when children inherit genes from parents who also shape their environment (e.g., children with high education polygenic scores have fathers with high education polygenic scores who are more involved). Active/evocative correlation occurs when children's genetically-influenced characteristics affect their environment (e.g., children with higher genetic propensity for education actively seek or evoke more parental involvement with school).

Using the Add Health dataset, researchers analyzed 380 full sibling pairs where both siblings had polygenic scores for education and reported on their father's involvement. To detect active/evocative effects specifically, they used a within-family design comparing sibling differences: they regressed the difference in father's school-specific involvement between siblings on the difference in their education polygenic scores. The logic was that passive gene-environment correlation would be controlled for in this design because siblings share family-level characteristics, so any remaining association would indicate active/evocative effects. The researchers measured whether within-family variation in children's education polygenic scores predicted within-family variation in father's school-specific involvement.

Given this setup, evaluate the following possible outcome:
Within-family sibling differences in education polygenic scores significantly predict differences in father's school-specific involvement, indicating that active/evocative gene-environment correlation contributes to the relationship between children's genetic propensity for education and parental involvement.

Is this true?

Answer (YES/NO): NO